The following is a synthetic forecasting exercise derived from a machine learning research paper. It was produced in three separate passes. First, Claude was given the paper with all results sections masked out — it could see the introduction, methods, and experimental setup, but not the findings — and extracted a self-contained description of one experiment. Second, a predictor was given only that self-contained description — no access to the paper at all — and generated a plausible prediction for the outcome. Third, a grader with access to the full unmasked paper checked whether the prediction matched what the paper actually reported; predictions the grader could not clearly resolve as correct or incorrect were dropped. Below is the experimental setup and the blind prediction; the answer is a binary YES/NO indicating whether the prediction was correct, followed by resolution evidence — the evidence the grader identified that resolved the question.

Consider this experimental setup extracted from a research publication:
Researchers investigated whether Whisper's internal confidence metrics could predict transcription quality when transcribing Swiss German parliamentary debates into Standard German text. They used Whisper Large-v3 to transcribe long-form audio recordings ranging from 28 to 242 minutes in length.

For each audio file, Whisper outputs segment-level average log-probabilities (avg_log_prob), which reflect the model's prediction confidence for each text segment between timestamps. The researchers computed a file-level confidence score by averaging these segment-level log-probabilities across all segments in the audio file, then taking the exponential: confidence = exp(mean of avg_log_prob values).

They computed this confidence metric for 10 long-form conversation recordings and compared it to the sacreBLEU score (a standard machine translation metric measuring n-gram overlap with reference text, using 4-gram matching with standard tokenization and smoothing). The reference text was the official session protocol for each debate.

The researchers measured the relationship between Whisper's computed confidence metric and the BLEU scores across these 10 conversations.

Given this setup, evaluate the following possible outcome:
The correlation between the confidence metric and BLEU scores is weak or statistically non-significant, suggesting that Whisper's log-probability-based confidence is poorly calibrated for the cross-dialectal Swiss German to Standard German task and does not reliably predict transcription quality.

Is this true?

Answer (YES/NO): NO